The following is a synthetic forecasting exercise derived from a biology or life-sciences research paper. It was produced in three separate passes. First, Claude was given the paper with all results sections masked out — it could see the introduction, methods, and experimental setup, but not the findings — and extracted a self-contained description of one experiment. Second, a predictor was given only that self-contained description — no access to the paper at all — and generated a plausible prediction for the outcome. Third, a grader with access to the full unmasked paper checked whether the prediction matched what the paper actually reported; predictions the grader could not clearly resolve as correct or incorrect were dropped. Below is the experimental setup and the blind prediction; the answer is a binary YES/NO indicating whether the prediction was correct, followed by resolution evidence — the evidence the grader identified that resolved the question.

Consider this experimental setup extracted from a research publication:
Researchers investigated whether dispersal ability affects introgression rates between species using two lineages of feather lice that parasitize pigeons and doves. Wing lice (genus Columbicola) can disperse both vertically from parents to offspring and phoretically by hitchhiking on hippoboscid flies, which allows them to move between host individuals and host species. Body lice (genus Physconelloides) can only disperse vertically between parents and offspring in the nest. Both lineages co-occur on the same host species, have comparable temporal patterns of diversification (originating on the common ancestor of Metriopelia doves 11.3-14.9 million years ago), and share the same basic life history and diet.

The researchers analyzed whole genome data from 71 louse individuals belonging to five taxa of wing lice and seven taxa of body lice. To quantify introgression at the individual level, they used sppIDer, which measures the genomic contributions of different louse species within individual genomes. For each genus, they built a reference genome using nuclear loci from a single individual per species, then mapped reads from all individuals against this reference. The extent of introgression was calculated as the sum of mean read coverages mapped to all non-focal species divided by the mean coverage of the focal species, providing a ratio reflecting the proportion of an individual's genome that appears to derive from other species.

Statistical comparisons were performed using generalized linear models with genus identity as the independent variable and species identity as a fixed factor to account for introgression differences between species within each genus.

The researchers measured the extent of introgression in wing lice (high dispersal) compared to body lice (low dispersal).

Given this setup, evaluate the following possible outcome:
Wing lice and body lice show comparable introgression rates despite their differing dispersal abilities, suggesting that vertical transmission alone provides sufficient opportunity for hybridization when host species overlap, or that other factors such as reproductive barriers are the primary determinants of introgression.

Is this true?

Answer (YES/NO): NO